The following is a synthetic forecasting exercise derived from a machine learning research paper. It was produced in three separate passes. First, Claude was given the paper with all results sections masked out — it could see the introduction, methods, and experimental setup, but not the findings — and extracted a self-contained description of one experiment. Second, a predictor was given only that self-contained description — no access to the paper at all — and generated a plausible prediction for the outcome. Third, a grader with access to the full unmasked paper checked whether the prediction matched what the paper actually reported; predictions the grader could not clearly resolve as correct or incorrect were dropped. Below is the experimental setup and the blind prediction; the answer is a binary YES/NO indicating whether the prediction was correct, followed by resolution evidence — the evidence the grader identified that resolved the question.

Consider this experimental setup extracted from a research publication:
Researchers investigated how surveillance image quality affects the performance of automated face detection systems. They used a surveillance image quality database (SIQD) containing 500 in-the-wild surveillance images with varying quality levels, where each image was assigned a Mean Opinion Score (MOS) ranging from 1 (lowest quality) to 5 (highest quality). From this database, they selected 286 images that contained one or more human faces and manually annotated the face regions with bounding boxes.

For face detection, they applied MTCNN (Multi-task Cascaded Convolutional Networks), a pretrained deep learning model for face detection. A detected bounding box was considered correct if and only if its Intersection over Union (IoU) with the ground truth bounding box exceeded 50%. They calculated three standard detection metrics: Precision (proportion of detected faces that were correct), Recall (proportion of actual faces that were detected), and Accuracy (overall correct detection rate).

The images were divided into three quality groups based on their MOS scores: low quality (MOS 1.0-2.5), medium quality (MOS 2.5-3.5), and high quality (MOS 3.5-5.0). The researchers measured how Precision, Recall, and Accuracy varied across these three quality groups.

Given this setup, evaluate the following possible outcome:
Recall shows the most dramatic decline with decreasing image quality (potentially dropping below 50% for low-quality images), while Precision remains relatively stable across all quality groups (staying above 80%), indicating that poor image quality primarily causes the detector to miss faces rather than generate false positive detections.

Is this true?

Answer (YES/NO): NO